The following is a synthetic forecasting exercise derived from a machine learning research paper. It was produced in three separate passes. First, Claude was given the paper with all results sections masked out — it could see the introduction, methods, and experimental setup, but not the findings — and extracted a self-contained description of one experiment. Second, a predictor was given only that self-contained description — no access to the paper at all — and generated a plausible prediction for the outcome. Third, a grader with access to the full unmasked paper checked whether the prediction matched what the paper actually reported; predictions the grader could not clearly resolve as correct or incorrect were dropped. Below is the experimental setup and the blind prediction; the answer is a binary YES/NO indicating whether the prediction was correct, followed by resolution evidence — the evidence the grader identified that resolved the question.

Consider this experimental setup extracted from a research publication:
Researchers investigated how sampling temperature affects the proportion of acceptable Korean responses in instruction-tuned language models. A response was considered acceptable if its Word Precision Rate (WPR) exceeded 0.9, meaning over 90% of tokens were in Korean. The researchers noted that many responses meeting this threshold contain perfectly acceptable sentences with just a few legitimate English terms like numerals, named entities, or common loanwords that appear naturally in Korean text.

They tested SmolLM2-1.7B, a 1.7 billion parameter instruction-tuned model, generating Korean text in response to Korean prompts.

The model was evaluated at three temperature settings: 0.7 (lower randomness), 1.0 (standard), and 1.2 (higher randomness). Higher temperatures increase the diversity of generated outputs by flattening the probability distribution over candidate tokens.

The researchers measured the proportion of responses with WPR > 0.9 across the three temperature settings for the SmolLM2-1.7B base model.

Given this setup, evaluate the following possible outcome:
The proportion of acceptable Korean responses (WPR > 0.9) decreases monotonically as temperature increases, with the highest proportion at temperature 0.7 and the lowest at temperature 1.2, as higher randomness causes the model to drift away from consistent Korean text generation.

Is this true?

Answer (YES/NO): YES